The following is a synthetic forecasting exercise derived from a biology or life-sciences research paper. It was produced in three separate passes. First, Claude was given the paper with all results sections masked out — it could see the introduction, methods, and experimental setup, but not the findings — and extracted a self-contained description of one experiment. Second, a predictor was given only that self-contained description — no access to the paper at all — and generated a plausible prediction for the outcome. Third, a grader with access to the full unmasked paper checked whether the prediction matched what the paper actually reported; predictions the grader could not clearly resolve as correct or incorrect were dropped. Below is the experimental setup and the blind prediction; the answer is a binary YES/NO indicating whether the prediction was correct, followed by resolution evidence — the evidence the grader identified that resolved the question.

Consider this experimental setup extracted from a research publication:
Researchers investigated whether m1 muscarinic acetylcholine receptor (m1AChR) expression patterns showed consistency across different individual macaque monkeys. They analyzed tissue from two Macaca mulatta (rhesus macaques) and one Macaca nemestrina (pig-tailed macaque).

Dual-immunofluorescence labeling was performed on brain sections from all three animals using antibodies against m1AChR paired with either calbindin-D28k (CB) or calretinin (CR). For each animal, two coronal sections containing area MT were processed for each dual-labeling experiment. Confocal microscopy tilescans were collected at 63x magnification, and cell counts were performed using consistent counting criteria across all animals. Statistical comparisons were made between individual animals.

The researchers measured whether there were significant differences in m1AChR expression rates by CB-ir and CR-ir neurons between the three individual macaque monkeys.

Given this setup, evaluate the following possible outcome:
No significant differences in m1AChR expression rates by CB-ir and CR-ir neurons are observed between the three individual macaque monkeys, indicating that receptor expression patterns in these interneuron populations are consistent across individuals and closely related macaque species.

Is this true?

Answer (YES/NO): YES